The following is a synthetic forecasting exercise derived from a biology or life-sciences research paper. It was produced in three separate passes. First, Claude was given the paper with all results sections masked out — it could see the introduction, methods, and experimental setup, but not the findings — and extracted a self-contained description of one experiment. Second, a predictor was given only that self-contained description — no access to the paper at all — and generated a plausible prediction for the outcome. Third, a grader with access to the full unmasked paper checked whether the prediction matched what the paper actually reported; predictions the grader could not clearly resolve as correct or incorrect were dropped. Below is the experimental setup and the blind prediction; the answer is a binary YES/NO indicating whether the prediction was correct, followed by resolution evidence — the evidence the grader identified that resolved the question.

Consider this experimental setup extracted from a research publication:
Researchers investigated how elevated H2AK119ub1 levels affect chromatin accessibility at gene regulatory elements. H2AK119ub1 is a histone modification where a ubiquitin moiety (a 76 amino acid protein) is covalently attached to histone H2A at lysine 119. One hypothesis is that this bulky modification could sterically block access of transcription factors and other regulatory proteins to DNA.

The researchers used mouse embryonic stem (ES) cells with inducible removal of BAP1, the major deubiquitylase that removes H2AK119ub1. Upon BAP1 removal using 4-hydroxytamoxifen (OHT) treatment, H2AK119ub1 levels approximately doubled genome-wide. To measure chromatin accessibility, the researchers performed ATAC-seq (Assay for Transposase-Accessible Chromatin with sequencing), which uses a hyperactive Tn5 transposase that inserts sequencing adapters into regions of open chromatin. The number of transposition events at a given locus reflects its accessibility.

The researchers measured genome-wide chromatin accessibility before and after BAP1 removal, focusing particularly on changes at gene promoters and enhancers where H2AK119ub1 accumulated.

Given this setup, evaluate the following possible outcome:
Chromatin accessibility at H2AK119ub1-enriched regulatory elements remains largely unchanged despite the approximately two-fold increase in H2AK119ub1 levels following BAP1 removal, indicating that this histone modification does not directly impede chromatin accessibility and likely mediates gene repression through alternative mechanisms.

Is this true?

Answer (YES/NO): YES